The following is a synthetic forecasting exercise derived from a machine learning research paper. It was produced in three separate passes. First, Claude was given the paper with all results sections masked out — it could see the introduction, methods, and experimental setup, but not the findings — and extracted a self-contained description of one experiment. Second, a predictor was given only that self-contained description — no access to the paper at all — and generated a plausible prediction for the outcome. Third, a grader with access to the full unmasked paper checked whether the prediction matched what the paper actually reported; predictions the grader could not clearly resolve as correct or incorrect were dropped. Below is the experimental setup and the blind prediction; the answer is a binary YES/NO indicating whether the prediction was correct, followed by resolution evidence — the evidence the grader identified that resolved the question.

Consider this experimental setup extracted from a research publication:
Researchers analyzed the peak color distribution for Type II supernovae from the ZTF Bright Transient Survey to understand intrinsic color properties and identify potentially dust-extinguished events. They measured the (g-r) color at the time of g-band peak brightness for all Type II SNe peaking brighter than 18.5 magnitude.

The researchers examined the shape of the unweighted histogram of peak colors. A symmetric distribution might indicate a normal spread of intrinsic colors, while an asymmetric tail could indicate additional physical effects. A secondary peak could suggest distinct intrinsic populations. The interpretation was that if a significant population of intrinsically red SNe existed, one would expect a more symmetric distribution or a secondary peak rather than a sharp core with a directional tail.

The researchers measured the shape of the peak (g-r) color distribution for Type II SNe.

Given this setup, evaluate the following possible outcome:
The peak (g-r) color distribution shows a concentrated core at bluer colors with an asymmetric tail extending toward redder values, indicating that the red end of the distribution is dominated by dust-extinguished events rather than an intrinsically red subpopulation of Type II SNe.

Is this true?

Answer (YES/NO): YES